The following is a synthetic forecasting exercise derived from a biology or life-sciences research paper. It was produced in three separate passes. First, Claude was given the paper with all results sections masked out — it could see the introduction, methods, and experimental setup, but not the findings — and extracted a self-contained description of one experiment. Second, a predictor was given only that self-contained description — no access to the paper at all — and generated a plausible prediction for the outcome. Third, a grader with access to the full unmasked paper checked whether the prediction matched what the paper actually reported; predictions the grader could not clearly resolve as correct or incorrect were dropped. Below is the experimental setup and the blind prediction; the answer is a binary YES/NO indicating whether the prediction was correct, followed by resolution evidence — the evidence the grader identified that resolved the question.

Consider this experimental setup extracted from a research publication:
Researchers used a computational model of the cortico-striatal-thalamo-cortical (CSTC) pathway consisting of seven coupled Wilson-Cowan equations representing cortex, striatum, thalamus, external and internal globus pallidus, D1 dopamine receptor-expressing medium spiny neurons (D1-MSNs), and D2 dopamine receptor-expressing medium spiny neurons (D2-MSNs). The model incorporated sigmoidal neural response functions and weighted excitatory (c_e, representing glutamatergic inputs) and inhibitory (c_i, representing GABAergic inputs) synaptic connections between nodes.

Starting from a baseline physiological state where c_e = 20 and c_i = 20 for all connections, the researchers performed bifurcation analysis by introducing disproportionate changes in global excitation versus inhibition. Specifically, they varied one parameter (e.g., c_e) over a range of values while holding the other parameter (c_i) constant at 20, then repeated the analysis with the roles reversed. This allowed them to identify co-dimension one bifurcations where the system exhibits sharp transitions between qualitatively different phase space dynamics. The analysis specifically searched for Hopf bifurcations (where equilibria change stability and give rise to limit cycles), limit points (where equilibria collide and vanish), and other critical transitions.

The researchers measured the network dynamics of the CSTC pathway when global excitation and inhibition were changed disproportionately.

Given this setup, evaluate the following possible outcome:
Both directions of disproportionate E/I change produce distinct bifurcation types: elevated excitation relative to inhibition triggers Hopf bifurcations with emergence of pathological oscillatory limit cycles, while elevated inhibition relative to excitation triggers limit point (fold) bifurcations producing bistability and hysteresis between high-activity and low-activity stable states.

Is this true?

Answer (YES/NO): NO